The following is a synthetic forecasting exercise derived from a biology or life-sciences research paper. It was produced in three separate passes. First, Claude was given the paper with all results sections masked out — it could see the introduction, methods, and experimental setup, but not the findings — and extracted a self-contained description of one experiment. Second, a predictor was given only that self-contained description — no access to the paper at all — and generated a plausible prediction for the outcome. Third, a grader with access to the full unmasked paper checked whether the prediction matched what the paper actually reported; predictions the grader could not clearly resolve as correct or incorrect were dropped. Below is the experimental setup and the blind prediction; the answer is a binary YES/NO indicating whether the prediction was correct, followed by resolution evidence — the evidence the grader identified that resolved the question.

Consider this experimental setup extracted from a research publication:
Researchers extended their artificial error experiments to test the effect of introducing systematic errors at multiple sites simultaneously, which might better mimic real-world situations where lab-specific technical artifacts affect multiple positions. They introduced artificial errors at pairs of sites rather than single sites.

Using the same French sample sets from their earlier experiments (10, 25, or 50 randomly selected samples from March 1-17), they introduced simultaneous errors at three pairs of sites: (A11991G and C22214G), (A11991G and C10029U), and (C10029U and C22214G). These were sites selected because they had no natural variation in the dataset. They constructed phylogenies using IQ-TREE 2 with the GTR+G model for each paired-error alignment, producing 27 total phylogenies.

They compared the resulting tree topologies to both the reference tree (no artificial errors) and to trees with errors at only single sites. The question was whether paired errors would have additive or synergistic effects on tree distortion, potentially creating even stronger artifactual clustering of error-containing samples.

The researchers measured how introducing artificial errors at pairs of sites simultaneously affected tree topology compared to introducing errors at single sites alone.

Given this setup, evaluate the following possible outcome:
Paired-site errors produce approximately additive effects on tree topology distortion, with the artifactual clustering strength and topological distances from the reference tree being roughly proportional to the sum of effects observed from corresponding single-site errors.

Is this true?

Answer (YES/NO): NO